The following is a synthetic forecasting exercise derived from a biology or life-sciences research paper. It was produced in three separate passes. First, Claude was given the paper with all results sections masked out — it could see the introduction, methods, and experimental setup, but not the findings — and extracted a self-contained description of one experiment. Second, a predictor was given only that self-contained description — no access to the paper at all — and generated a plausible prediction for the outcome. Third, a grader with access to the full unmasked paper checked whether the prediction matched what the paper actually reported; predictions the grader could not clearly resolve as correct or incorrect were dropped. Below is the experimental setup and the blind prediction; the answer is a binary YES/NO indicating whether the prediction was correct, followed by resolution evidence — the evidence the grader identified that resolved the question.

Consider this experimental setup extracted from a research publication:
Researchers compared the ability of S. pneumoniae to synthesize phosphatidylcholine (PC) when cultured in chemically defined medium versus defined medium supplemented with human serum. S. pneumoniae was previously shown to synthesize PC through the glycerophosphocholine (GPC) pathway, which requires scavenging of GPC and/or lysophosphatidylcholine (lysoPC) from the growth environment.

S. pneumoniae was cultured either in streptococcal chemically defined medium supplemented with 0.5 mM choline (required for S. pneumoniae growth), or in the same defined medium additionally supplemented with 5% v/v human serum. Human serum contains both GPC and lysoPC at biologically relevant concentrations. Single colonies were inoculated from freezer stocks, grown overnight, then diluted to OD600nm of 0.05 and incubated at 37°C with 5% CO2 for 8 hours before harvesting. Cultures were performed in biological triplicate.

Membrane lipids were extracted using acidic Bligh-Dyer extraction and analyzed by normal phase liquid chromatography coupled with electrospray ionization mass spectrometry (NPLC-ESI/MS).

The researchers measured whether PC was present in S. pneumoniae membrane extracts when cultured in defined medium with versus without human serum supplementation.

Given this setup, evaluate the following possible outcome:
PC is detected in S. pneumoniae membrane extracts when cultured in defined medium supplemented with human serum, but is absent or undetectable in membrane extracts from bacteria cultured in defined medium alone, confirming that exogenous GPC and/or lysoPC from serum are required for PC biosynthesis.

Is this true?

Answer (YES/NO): YES